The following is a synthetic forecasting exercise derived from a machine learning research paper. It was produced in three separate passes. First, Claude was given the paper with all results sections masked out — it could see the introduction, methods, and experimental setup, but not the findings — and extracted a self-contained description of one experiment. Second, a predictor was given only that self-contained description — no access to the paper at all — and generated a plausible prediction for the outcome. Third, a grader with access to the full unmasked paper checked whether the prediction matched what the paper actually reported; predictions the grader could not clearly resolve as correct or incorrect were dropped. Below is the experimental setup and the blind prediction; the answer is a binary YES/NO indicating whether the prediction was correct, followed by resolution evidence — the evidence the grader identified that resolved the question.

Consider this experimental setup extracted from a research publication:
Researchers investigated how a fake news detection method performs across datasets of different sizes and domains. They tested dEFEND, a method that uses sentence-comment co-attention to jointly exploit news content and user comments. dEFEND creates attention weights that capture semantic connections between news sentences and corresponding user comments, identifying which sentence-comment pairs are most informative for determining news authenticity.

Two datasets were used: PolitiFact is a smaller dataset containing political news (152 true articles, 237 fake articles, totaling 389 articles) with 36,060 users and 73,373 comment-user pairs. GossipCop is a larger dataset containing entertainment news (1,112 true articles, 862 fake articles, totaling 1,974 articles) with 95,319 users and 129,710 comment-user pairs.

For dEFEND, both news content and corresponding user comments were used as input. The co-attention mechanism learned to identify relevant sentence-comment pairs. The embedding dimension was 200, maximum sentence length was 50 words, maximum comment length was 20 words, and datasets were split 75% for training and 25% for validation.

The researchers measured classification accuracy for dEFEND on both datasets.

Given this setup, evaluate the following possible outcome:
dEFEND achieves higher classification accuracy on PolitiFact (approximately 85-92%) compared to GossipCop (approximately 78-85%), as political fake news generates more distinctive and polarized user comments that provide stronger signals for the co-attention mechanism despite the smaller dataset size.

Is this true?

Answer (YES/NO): YES